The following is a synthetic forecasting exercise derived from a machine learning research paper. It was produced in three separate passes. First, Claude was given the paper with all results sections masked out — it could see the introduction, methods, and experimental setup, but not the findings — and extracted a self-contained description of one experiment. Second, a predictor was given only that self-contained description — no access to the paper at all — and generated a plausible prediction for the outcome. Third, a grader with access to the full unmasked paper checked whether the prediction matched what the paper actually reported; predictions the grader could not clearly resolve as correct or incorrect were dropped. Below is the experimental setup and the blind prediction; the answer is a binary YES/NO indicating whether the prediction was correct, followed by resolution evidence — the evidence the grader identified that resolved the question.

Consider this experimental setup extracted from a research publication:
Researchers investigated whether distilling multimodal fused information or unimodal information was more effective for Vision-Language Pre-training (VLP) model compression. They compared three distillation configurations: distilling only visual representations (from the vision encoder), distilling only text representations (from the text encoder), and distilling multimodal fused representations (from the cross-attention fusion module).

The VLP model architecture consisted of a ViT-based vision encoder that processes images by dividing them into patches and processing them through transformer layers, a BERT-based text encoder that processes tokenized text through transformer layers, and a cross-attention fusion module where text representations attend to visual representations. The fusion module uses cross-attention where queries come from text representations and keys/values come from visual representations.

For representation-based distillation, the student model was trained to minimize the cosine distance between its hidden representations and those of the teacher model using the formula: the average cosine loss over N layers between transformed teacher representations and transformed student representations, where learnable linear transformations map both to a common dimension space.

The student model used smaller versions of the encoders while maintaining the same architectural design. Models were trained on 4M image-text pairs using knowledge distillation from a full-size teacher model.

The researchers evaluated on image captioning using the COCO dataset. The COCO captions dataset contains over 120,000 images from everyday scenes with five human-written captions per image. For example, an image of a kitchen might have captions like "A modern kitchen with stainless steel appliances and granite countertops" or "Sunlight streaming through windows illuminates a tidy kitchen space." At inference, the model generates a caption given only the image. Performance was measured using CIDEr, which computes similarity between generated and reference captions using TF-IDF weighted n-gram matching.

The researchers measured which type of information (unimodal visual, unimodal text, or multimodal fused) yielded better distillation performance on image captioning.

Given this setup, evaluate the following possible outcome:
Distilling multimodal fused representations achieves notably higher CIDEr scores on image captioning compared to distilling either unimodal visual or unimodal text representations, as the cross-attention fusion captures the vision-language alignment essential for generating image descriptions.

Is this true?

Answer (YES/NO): NO